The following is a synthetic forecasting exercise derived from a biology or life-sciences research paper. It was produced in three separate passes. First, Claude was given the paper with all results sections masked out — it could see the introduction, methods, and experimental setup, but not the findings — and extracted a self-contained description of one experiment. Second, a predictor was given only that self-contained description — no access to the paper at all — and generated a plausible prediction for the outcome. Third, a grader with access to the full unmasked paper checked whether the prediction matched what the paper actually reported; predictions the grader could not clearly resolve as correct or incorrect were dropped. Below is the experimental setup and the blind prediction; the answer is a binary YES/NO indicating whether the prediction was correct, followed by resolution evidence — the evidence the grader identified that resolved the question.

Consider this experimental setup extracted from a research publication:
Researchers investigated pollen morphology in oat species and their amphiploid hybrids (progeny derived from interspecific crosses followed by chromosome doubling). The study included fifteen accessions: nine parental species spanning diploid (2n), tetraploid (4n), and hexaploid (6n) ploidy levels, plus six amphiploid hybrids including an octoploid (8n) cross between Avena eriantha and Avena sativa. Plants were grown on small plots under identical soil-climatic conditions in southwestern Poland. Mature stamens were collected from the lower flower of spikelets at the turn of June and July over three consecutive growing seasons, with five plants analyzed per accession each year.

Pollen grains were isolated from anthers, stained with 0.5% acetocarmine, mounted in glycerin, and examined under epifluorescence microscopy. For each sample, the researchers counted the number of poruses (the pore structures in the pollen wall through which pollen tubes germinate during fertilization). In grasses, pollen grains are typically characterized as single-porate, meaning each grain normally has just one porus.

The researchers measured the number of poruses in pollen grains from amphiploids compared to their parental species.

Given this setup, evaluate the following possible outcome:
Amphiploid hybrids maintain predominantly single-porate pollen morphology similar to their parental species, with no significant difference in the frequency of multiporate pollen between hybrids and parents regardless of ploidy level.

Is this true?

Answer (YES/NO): NO